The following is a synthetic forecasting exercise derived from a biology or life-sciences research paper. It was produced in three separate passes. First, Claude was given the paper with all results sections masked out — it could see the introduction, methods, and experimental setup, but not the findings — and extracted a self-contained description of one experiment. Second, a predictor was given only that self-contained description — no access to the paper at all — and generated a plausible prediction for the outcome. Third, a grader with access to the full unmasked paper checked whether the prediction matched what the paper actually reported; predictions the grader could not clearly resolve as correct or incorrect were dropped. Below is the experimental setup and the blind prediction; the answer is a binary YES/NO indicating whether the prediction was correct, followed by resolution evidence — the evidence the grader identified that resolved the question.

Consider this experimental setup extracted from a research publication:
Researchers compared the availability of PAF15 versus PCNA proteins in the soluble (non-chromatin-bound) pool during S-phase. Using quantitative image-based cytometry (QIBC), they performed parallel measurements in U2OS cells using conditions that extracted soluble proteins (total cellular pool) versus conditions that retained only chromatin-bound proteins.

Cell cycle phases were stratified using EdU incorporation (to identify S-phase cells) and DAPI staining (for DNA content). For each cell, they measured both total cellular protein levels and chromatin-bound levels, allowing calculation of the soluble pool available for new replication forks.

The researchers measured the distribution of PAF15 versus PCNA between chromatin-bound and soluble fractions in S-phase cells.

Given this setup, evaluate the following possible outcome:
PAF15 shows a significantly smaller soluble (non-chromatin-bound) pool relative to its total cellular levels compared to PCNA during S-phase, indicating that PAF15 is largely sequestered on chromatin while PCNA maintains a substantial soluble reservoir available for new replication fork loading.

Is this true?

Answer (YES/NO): YES